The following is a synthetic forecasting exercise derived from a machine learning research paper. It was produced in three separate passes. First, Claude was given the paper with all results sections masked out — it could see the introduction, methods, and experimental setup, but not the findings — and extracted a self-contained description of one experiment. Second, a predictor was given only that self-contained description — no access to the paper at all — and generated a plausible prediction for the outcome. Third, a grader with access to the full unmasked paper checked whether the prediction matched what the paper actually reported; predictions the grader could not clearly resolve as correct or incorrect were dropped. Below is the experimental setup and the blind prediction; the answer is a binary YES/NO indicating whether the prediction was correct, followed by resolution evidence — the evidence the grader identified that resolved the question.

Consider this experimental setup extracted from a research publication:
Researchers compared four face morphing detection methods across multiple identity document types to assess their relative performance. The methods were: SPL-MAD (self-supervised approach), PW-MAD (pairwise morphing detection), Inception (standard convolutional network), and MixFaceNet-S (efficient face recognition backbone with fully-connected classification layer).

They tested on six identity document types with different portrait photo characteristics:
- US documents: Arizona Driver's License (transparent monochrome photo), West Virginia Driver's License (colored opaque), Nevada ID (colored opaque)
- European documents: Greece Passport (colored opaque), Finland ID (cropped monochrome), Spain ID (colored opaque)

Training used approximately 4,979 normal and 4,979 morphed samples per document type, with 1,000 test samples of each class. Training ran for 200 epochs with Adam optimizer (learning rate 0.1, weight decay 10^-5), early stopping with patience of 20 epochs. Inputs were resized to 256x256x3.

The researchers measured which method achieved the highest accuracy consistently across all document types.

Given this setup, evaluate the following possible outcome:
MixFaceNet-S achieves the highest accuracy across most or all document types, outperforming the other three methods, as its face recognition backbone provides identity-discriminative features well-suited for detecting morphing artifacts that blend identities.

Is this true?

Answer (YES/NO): YES